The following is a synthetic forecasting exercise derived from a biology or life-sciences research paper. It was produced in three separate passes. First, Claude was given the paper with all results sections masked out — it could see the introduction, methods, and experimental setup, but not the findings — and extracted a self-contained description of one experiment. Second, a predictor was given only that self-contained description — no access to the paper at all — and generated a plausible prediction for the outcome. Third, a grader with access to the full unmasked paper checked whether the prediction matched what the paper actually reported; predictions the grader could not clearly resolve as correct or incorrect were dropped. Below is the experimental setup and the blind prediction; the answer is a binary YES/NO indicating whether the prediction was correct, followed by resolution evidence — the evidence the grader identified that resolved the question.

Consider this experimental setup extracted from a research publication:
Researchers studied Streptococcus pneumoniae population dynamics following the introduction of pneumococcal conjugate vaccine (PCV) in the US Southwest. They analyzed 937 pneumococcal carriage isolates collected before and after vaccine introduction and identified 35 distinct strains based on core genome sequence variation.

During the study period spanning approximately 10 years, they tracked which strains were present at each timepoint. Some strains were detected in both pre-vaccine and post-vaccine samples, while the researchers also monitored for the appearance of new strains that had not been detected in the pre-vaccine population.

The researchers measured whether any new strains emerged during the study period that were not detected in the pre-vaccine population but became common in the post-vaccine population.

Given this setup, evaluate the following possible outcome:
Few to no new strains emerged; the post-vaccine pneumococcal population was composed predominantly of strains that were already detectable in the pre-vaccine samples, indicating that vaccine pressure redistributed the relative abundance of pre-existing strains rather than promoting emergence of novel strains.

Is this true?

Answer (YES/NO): NO